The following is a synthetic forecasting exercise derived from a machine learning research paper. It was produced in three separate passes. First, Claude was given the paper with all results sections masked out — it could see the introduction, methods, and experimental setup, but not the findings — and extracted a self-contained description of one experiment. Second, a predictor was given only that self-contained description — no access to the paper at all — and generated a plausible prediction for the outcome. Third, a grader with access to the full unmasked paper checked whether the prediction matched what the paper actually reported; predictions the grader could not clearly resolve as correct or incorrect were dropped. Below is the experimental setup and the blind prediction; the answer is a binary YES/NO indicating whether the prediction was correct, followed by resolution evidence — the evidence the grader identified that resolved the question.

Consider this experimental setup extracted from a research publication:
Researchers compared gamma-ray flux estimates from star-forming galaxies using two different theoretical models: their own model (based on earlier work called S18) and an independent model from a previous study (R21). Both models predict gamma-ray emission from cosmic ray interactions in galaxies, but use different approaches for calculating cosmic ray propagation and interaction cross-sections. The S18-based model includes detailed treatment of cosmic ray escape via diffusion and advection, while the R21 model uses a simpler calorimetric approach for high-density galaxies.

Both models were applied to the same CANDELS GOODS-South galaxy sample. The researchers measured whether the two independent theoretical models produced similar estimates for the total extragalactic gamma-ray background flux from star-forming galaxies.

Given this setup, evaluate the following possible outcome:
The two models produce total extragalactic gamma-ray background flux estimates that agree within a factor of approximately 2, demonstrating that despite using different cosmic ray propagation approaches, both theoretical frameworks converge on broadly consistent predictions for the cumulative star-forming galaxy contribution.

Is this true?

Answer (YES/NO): YES